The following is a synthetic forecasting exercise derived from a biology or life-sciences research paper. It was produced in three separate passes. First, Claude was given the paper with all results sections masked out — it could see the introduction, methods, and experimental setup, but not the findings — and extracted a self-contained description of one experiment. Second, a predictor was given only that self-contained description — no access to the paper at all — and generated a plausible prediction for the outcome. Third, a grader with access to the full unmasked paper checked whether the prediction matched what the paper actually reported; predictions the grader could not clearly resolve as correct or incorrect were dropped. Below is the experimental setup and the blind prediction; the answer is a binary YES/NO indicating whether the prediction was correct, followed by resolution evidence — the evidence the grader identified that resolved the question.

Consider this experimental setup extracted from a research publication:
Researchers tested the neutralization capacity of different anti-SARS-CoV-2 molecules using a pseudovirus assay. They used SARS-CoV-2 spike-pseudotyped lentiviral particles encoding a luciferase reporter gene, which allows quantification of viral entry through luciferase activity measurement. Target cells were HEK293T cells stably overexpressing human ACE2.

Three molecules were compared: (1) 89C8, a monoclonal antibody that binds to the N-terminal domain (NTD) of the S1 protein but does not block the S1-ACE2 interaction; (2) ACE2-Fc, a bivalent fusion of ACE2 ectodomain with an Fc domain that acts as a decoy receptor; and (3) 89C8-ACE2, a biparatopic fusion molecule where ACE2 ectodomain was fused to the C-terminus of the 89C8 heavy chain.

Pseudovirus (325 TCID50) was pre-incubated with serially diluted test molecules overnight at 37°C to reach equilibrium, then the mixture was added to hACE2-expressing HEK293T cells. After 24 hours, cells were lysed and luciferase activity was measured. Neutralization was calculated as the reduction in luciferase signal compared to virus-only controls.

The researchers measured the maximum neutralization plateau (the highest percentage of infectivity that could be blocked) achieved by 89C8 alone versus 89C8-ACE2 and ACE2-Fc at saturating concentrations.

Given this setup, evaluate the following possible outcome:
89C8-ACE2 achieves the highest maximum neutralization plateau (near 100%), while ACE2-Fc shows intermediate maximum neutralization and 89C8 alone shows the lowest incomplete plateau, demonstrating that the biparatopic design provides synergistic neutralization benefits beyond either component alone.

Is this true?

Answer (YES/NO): NO